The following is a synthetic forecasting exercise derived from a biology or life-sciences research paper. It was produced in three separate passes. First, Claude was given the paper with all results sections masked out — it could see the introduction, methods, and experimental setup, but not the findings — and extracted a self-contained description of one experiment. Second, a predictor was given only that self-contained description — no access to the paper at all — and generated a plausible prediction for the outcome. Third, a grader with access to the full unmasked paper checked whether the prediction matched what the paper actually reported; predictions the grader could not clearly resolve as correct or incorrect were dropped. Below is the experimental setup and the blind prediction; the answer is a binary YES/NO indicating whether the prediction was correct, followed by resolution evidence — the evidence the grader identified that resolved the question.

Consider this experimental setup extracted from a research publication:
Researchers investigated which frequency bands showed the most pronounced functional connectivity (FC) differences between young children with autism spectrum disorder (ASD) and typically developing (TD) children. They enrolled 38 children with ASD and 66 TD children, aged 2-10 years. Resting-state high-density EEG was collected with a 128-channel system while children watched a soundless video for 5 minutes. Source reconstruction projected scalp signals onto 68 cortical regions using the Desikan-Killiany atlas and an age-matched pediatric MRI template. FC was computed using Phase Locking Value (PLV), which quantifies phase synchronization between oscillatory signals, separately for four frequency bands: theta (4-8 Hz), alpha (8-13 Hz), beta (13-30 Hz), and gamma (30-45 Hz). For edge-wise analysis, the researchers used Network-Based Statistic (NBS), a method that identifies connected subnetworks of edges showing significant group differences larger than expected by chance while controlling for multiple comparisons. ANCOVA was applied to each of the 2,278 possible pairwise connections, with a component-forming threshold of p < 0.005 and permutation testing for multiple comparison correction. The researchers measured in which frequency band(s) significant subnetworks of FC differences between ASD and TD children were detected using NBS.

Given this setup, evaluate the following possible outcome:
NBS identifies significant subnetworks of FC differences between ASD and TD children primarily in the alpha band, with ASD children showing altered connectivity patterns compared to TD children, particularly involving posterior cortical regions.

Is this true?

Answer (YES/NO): NO